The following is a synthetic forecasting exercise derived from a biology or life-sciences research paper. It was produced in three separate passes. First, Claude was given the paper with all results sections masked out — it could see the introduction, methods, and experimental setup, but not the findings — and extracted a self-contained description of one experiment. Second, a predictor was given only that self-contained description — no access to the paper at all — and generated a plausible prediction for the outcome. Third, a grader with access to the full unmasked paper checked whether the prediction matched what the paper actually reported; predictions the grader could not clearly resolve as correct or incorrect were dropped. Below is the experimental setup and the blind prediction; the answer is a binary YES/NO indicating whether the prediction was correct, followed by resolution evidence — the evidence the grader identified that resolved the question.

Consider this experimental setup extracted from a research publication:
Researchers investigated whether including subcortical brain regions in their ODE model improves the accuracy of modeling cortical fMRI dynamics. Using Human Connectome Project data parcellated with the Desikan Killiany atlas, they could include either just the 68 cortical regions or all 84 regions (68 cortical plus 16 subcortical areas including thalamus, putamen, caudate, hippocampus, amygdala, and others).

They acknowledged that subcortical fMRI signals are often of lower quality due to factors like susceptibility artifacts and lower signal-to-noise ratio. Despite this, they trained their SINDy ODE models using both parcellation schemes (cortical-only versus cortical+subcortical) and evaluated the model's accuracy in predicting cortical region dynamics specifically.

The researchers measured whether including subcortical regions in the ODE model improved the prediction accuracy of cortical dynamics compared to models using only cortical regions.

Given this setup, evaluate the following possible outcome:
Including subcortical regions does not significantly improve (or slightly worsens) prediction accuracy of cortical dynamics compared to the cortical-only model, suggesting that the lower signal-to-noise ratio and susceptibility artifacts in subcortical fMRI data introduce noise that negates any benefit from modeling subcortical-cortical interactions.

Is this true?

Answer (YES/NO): NO